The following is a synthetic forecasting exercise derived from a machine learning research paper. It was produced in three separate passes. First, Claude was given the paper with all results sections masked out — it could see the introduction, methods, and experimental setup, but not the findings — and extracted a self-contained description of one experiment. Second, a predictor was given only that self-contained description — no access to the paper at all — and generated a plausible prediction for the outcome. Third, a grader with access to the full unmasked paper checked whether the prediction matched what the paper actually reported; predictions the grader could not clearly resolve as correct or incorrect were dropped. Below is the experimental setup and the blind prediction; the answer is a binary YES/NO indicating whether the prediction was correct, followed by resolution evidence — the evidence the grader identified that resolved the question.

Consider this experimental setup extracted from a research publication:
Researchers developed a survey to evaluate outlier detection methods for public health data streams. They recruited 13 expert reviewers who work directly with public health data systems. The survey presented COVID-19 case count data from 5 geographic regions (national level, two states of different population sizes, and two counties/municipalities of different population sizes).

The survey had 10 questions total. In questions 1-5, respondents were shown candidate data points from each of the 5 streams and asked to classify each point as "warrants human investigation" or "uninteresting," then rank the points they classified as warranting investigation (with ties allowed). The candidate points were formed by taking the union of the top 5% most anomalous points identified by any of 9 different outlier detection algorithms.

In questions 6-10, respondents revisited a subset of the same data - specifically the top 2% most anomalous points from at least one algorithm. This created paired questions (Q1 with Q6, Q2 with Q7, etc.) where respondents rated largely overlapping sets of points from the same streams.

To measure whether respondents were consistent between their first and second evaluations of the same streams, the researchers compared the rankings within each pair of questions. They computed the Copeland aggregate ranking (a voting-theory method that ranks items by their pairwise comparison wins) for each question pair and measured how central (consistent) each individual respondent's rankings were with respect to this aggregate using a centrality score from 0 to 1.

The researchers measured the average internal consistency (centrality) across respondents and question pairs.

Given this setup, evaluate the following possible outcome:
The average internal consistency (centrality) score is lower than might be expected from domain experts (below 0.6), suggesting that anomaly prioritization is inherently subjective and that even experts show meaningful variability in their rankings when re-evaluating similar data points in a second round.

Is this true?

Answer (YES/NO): NO